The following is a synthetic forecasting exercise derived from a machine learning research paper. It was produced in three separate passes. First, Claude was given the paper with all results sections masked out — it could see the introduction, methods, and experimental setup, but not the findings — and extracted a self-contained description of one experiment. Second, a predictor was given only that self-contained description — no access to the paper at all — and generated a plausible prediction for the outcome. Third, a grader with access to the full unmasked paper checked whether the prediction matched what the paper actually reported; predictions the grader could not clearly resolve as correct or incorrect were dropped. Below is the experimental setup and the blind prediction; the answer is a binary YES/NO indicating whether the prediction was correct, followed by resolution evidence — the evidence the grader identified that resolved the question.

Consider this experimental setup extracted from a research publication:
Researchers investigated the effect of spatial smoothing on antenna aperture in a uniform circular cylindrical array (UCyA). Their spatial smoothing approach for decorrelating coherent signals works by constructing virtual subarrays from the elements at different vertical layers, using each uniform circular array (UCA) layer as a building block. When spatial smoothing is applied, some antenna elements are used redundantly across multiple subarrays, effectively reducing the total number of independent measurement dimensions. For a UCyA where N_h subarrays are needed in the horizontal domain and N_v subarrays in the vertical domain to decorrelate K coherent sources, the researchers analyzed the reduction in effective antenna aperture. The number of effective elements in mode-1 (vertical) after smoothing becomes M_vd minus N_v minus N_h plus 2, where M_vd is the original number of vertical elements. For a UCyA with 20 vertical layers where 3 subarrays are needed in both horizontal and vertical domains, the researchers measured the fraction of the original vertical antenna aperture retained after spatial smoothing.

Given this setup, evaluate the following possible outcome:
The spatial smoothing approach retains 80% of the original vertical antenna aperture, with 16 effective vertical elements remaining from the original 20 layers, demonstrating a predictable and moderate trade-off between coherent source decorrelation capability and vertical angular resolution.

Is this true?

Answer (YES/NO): YES